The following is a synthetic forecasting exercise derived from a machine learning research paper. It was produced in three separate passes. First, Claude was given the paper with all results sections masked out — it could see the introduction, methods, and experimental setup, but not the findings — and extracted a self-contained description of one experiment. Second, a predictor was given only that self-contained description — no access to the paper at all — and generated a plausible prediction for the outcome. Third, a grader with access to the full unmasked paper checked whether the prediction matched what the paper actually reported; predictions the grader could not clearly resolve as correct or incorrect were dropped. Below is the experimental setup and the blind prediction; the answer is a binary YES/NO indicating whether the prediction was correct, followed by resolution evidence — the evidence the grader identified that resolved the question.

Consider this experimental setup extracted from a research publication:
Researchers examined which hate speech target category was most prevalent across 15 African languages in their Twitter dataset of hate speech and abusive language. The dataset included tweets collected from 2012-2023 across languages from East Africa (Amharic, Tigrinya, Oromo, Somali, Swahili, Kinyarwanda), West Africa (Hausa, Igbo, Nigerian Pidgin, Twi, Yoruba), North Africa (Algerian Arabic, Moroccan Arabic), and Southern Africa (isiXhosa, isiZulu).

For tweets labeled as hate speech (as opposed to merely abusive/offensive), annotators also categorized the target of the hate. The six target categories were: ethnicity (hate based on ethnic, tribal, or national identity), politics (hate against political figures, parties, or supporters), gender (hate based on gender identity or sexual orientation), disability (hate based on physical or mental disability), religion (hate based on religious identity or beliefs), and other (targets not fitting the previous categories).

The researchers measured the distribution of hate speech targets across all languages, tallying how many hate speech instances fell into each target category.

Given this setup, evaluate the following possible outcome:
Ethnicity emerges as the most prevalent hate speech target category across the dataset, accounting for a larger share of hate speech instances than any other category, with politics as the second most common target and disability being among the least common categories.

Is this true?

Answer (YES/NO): NO